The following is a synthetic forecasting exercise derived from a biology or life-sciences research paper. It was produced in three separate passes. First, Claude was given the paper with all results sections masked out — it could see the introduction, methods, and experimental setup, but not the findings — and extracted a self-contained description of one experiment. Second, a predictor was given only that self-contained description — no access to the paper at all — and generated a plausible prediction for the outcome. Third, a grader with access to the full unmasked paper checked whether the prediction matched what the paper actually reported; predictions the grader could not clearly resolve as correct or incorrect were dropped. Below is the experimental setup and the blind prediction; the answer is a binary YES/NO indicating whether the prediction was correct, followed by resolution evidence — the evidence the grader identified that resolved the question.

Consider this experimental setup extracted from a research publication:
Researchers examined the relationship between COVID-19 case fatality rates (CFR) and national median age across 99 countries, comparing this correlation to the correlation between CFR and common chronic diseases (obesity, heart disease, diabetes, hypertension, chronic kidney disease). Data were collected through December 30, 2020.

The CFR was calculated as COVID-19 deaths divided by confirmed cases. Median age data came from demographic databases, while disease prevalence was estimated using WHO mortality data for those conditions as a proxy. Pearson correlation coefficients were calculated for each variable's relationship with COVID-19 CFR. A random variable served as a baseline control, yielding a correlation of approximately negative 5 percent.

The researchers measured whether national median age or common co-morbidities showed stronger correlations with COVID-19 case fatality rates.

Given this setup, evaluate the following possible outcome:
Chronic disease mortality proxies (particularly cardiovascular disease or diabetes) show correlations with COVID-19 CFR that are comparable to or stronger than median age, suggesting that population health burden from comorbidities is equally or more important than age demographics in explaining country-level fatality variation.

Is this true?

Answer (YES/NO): NO